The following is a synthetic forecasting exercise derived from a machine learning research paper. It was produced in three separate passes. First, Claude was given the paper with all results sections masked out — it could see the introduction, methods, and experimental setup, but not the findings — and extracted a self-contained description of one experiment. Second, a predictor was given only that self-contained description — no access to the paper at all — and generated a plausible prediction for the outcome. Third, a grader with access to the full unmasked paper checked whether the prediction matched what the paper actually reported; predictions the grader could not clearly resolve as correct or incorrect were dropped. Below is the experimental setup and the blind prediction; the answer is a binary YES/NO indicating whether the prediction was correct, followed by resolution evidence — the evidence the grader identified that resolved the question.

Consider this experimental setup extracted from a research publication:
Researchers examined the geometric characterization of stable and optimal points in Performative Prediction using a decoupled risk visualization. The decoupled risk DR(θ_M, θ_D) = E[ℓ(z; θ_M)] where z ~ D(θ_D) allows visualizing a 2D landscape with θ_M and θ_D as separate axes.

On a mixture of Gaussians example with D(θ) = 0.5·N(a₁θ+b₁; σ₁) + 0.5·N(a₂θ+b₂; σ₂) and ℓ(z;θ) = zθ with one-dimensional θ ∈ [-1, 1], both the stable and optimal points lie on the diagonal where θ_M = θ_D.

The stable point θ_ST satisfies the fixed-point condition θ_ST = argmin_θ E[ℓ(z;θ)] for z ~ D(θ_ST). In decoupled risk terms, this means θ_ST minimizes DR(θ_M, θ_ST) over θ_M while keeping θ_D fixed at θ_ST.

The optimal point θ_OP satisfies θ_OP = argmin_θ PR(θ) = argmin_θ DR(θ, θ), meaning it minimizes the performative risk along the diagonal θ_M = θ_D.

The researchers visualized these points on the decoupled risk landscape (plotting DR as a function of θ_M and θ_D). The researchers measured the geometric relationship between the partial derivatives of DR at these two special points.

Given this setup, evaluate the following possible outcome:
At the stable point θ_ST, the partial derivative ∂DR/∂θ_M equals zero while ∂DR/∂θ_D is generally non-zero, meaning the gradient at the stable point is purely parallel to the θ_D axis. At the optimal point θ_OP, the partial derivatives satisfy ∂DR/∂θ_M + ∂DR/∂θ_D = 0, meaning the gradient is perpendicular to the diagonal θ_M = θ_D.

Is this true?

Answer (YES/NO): YES